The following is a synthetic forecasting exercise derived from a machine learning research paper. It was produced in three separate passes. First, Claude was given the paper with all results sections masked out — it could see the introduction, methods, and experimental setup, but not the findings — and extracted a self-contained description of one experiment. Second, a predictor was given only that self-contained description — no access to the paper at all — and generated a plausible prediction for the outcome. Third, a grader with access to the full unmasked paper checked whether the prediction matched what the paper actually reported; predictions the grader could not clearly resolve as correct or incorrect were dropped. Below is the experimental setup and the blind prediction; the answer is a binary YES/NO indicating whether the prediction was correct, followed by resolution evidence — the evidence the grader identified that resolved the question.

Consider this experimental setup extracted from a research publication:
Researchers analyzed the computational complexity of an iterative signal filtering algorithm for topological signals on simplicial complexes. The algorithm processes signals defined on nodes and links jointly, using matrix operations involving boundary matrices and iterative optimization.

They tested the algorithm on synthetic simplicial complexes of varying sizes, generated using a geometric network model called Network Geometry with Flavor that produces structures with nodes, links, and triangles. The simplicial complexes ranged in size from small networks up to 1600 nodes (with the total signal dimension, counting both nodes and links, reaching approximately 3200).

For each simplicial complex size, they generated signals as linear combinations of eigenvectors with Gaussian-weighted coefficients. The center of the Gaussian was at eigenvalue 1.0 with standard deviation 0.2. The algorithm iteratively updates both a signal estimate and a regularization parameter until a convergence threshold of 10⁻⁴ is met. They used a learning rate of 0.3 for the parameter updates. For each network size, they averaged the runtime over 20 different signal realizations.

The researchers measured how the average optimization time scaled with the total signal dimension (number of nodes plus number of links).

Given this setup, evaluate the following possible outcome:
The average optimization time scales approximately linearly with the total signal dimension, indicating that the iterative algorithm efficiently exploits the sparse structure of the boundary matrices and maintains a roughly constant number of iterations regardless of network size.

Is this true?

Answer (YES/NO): NO